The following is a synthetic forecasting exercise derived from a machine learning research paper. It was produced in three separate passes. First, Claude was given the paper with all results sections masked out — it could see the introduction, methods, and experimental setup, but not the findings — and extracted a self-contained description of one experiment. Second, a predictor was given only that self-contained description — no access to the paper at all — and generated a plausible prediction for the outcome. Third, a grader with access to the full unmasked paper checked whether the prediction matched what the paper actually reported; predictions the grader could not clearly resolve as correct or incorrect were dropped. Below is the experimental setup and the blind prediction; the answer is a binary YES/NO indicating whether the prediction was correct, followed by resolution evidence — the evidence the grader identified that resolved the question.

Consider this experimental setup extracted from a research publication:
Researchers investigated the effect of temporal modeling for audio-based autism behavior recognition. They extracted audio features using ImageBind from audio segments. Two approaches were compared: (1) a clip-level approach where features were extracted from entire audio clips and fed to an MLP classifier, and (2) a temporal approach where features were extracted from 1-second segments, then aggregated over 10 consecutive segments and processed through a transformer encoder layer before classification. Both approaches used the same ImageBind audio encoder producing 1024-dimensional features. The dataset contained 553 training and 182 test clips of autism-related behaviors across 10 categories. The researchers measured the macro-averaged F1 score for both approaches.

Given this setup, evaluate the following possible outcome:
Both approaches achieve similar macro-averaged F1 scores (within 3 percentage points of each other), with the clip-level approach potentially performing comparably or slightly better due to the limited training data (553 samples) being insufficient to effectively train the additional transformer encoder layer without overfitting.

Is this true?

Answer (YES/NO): NO